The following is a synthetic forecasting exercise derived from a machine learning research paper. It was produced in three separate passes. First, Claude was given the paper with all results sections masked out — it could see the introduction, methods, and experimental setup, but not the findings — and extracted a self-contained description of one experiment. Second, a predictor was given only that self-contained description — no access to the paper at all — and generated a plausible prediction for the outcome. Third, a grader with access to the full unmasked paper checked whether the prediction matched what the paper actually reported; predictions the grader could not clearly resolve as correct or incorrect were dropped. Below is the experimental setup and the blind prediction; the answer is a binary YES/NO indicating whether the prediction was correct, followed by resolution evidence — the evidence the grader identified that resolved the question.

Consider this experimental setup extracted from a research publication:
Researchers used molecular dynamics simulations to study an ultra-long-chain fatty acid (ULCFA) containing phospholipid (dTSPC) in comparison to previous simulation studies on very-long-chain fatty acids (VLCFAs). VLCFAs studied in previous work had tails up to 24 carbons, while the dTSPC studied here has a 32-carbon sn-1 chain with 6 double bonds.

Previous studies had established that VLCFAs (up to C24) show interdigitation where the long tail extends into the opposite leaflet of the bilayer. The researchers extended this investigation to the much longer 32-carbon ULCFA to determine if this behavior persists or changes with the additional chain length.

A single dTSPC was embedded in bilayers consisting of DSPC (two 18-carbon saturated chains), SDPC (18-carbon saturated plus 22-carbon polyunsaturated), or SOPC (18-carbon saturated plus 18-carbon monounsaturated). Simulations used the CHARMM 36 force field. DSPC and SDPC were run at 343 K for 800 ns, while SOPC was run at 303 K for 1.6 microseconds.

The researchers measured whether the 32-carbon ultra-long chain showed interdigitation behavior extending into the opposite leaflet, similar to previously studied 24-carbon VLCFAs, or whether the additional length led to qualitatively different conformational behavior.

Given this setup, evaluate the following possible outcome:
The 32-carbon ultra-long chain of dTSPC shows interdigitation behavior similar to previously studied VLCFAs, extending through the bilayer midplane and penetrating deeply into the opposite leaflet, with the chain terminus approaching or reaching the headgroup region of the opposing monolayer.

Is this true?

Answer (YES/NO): NO